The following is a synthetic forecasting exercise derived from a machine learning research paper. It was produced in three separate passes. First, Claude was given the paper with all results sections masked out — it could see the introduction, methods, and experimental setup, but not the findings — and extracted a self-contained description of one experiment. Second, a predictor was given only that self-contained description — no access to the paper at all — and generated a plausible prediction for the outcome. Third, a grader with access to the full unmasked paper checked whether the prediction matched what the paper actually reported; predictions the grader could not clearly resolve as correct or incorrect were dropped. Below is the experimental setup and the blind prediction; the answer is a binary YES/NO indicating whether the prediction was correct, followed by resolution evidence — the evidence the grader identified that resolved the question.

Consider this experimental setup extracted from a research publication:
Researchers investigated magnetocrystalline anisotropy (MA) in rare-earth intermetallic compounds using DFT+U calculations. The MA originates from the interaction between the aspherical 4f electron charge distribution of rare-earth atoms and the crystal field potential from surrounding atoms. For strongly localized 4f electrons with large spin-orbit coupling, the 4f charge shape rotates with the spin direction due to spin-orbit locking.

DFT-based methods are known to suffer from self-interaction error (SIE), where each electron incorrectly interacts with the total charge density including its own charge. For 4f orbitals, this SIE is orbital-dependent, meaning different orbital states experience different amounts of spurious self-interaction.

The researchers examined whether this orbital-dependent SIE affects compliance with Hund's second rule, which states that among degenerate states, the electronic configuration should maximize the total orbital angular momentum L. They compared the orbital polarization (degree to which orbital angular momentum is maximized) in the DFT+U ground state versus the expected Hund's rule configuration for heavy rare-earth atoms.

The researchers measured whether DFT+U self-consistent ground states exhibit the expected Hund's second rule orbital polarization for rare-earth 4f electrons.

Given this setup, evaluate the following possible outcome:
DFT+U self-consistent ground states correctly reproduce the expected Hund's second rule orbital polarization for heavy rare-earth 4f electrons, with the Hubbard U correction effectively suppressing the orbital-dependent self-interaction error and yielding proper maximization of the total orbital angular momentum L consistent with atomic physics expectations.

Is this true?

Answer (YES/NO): NO